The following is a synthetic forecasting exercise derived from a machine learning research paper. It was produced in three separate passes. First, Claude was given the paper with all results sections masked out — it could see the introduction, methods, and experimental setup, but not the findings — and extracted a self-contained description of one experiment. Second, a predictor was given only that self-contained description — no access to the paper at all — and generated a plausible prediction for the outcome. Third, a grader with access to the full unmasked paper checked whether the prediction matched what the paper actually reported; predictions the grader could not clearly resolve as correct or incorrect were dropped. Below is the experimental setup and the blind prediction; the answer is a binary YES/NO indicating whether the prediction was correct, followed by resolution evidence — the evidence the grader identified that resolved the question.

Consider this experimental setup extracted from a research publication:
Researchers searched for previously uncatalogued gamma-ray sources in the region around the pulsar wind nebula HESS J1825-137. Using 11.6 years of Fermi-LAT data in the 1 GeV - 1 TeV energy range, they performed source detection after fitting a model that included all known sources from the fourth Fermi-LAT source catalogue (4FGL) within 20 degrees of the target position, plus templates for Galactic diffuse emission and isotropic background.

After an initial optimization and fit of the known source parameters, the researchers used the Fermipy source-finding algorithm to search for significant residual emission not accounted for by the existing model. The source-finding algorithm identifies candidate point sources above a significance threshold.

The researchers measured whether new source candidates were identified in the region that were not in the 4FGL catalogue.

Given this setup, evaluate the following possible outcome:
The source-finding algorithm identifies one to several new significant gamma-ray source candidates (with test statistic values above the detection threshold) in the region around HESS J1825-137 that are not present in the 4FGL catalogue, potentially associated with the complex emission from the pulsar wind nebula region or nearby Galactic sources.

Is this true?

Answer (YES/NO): YES